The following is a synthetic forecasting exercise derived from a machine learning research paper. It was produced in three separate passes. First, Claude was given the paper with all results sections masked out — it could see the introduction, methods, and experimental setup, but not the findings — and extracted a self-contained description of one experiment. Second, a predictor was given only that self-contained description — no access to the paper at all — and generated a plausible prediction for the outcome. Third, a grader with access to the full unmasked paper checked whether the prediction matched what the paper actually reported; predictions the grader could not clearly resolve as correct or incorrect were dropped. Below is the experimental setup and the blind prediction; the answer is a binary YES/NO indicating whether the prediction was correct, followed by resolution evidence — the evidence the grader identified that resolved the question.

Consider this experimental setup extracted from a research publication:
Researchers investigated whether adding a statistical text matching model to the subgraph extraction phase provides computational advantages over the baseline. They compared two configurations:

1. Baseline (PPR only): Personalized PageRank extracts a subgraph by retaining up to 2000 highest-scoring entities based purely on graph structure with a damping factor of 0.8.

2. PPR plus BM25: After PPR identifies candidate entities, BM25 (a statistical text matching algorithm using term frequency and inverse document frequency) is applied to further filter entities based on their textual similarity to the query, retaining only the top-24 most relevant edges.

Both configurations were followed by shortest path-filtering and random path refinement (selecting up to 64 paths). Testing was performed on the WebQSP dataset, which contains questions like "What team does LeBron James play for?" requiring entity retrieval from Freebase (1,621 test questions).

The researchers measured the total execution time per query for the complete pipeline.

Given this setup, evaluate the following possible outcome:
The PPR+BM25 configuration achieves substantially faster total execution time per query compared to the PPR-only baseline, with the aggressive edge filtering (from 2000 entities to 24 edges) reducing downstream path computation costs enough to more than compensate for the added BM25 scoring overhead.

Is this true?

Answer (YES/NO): NO